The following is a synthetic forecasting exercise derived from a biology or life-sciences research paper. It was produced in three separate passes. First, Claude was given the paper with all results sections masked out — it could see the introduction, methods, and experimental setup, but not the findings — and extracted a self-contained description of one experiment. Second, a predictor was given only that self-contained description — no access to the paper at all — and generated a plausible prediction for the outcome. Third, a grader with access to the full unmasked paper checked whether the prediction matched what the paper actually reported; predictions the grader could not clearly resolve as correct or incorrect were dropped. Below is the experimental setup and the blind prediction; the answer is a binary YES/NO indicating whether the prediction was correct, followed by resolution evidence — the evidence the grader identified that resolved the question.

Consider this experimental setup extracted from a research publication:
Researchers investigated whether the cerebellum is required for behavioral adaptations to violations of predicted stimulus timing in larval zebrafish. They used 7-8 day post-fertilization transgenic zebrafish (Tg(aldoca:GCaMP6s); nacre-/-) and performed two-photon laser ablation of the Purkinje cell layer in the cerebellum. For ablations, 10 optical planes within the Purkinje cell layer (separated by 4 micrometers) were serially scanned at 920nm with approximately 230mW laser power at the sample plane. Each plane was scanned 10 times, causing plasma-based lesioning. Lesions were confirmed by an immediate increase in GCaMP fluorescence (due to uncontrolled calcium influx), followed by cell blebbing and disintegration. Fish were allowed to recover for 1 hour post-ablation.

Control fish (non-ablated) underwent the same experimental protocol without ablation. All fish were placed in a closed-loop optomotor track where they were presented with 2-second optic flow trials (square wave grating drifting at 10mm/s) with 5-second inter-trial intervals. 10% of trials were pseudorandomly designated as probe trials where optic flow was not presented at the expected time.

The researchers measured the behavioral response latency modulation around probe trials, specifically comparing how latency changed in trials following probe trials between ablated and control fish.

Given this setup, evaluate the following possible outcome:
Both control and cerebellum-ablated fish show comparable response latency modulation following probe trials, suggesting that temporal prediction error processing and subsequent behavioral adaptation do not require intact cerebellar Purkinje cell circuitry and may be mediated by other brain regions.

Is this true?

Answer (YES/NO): NO